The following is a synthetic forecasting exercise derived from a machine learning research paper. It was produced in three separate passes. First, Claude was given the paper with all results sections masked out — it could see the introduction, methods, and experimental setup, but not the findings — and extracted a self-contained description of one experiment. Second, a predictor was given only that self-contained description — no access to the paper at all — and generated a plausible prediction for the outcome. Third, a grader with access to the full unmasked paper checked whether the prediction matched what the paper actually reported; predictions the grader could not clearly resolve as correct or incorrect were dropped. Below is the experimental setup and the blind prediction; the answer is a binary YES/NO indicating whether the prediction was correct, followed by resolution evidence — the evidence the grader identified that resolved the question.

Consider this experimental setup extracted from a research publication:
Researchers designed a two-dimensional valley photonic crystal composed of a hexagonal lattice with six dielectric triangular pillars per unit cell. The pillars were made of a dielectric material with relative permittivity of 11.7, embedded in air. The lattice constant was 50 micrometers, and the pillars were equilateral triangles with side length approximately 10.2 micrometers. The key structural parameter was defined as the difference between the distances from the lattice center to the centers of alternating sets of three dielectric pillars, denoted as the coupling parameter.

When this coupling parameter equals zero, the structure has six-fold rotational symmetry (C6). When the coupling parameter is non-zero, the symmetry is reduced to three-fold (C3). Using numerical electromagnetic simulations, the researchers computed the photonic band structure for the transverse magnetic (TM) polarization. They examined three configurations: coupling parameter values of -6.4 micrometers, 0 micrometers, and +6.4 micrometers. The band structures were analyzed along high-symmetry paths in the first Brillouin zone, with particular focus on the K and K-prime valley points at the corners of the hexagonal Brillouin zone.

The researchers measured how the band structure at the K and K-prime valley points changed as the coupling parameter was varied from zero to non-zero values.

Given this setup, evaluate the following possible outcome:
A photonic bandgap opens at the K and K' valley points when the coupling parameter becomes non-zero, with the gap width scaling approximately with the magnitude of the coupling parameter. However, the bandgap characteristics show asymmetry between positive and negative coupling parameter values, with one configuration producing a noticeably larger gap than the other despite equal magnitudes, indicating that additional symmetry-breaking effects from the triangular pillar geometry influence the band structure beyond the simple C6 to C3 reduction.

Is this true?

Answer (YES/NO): NO